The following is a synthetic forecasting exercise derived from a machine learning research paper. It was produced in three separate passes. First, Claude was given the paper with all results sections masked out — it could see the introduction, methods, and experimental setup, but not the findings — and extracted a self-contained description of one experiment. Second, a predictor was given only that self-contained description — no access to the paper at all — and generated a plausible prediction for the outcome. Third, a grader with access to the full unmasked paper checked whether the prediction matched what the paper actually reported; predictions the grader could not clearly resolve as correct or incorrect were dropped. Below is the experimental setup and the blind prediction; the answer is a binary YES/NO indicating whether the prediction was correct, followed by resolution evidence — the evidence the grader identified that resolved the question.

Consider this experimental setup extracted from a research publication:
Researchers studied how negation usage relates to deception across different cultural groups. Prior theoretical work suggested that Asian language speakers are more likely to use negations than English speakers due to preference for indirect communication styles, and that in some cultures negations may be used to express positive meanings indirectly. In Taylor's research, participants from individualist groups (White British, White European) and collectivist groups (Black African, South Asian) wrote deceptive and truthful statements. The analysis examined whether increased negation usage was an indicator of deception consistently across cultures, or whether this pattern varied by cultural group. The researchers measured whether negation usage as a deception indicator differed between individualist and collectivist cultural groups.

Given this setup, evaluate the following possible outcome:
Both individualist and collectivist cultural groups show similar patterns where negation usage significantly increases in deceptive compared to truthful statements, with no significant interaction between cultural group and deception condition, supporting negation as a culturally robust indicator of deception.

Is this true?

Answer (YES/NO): NO